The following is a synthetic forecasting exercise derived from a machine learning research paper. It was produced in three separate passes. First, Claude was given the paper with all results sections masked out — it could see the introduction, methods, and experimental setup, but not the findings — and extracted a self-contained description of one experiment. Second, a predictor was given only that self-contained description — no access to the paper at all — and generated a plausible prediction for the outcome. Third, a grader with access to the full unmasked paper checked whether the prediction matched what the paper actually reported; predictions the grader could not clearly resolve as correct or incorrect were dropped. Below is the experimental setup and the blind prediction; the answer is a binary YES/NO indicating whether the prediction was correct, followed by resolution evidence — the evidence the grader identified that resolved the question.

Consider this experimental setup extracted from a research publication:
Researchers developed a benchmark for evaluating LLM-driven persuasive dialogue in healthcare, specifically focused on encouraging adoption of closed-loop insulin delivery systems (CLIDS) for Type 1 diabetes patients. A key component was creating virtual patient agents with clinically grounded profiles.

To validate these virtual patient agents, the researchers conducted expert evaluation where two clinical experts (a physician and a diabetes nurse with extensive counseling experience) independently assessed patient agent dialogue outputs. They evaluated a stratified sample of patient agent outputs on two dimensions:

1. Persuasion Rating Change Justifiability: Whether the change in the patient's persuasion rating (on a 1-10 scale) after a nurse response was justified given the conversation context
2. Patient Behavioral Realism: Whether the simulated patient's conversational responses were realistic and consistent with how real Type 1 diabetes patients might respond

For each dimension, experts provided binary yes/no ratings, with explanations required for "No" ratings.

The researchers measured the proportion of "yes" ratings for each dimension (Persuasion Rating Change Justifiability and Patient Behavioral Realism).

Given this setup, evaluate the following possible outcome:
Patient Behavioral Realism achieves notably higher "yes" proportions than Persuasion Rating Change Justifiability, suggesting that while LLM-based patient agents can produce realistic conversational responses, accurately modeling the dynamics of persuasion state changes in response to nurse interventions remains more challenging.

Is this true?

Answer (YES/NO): NO